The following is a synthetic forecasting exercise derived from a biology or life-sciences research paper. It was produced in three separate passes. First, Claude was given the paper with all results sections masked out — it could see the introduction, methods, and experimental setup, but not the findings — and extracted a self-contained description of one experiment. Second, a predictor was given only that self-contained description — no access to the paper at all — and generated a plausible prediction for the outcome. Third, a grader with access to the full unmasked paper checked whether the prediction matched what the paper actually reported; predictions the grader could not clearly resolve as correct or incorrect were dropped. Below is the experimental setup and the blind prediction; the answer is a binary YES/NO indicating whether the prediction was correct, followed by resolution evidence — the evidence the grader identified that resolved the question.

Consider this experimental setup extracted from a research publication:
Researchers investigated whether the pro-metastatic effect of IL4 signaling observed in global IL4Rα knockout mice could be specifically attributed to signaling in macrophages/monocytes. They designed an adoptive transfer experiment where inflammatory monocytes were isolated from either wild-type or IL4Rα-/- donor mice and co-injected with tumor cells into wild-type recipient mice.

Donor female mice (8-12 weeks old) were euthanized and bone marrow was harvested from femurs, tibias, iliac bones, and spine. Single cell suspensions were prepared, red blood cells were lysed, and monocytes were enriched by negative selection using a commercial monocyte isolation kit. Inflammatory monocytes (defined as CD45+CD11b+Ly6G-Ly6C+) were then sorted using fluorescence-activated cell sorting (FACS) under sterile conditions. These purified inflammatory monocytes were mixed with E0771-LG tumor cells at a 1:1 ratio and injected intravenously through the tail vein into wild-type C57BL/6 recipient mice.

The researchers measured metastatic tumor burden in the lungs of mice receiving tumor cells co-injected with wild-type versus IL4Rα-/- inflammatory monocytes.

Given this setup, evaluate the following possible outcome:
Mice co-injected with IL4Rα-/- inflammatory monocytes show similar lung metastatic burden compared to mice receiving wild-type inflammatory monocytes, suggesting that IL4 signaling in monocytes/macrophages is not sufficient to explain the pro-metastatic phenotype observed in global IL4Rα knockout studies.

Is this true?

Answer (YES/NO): NO